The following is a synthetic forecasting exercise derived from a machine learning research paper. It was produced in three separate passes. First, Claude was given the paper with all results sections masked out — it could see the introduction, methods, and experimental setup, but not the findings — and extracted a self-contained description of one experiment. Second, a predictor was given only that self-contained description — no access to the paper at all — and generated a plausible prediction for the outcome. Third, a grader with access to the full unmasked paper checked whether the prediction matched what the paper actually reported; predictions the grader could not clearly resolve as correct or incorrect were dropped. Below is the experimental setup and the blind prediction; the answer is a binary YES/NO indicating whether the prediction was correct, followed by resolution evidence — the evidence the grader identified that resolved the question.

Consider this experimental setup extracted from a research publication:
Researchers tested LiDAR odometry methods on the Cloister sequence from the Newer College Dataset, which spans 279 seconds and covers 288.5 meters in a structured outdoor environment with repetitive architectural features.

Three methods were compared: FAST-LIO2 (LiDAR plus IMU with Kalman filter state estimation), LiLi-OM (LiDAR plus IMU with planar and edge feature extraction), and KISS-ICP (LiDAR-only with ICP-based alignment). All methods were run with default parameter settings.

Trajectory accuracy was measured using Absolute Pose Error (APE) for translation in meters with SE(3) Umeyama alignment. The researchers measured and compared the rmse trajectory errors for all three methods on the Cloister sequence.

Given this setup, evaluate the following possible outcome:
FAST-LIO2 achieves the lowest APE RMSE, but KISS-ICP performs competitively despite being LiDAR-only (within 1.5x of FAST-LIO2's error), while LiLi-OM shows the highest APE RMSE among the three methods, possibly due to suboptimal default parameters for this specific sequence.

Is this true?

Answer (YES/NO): NO